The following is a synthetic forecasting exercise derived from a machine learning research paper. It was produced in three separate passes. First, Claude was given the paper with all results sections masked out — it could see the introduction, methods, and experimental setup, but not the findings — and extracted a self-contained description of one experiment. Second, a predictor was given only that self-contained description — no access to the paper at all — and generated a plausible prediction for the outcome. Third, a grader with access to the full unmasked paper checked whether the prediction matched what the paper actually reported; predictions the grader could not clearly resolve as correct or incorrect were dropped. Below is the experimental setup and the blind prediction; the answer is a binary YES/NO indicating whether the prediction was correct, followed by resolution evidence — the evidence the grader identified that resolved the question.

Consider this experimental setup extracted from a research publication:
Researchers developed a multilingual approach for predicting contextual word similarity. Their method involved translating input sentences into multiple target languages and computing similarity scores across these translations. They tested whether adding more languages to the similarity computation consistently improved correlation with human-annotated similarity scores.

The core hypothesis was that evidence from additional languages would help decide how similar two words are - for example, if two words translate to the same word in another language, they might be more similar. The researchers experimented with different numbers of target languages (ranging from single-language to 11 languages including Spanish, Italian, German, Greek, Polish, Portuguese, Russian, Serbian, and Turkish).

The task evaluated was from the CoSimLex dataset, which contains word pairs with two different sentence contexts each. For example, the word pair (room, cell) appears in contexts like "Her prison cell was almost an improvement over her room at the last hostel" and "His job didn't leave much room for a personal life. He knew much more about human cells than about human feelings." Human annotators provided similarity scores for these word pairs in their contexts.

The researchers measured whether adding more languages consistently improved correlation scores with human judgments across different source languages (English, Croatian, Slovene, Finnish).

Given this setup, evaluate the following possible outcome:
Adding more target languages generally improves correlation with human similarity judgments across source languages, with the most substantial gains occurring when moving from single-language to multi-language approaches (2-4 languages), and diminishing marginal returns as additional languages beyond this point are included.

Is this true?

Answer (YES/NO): NO